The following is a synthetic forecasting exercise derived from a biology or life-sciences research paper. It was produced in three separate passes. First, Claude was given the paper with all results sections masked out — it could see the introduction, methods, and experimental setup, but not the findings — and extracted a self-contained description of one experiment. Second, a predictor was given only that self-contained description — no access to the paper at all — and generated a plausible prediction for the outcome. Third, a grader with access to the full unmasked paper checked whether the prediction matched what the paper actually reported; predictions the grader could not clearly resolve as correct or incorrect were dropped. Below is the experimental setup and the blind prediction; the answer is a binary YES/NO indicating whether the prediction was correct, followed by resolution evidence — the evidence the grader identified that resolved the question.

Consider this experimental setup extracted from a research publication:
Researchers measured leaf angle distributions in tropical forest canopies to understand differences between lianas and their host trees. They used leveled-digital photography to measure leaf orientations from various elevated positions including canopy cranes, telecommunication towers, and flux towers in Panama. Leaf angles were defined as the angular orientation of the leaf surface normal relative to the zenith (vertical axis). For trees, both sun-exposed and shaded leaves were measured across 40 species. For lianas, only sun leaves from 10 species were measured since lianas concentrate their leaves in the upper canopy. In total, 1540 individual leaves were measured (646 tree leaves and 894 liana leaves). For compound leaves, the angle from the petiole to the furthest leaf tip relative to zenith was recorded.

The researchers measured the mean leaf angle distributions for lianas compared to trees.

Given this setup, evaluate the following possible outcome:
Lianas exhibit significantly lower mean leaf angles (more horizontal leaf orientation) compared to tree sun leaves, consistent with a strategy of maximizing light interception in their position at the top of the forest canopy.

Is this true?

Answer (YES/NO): YES